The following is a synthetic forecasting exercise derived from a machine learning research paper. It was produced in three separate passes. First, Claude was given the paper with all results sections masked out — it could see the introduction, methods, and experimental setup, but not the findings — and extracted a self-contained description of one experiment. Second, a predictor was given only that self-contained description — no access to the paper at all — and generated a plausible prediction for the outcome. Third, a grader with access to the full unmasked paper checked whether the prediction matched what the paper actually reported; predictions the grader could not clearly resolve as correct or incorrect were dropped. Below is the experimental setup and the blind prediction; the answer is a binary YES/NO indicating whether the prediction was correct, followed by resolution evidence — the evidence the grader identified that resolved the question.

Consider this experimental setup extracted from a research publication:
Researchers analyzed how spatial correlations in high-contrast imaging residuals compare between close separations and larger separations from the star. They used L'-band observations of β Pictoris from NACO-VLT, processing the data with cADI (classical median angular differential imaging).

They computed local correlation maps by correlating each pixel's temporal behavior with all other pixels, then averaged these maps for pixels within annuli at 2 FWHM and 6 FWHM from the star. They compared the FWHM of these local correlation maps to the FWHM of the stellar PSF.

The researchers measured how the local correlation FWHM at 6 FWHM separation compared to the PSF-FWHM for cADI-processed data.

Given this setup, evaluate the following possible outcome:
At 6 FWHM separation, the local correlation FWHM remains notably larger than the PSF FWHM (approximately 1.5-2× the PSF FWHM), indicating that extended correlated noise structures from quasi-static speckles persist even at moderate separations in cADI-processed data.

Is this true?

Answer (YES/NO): NO